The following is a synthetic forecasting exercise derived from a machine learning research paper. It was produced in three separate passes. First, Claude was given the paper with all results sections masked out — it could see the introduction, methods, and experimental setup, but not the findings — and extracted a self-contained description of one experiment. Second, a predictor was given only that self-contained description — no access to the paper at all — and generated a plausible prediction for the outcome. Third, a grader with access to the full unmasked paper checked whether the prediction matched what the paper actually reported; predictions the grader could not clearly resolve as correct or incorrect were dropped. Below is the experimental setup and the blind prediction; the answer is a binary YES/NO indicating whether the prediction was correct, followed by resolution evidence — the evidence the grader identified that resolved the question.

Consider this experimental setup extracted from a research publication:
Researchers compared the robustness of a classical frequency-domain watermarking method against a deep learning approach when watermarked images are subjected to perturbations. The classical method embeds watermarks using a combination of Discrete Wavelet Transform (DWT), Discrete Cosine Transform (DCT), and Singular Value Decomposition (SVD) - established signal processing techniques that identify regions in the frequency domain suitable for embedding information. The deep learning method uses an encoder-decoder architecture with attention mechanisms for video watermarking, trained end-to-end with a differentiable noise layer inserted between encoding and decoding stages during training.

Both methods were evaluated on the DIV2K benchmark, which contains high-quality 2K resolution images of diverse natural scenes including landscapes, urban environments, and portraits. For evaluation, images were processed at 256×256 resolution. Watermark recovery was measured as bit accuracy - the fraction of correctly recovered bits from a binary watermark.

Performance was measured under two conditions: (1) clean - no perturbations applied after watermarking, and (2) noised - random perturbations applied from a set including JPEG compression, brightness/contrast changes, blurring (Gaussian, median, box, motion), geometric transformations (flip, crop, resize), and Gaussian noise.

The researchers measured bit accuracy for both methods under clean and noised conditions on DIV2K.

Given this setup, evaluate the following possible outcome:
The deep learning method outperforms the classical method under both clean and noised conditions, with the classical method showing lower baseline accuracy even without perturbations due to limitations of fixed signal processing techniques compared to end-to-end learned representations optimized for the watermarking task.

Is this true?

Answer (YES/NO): NO